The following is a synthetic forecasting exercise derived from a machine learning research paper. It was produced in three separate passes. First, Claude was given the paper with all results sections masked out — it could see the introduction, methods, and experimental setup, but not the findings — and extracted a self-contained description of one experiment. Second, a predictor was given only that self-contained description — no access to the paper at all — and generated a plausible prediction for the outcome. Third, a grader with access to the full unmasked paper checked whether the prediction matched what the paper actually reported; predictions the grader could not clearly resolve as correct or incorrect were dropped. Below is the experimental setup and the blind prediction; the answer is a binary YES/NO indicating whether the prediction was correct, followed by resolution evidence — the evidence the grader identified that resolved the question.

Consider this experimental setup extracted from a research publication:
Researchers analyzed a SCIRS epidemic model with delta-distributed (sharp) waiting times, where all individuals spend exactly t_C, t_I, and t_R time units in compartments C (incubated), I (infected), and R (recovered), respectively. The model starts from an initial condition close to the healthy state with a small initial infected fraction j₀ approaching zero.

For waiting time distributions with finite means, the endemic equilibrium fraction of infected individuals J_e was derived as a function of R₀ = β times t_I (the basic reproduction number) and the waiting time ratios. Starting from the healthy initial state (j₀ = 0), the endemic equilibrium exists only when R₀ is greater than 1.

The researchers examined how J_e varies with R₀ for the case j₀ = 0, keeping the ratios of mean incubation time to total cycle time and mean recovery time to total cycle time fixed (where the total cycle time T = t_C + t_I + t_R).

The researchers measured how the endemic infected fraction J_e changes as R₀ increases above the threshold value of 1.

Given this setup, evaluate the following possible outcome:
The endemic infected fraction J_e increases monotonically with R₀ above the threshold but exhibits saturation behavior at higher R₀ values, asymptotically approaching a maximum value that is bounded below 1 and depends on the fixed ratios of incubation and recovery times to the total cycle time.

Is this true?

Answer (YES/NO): YES